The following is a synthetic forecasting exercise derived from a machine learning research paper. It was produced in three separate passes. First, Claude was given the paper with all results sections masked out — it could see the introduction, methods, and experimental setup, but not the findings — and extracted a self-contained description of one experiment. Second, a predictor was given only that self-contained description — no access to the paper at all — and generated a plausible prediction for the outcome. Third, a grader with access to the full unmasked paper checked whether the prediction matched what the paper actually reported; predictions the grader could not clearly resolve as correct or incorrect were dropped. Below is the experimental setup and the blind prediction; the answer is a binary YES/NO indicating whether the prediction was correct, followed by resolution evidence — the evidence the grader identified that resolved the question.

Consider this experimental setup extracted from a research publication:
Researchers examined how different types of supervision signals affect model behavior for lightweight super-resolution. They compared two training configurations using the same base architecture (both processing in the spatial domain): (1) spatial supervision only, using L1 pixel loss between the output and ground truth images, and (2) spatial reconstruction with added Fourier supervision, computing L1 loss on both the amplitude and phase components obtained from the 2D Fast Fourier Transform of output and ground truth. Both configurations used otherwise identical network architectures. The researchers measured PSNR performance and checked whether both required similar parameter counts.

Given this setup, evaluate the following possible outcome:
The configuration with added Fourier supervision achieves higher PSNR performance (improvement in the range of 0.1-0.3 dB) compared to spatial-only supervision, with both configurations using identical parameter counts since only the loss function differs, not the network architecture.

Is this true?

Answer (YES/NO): YES